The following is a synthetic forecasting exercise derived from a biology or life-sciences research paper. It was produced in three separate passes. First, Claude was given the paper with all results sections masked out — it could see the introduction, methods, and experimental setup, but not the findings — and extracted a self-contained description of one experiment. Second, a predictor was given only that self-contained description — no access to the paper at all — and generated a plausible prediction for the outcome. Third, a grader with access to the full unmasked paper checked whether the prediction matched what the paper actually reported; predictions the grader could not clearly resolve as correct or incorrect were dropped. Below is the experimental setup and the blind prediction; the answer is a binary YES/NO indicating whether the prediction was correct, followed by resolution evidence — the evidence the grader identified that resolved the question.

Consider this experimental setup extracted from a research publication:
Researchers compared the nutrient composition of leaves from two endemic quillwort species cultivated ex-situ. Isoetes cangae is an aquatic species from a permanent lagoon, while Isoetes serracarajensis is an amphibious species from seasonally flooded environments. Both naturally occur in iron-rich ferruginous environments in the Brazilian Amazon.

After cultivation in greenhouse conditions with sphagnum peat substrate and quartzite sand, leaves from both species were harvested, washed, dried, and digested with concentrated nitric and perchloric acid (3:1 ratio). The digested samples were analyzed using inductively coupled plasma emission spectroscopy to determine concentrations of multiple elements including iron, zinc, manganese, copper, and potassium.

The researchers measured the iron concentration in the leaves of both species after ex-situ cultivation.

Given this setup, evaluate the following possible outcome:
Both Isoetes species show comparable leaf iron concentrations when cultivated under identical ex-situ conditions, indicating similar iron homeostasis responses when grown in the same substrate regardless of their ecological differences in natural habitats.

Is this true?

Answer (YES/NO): NO